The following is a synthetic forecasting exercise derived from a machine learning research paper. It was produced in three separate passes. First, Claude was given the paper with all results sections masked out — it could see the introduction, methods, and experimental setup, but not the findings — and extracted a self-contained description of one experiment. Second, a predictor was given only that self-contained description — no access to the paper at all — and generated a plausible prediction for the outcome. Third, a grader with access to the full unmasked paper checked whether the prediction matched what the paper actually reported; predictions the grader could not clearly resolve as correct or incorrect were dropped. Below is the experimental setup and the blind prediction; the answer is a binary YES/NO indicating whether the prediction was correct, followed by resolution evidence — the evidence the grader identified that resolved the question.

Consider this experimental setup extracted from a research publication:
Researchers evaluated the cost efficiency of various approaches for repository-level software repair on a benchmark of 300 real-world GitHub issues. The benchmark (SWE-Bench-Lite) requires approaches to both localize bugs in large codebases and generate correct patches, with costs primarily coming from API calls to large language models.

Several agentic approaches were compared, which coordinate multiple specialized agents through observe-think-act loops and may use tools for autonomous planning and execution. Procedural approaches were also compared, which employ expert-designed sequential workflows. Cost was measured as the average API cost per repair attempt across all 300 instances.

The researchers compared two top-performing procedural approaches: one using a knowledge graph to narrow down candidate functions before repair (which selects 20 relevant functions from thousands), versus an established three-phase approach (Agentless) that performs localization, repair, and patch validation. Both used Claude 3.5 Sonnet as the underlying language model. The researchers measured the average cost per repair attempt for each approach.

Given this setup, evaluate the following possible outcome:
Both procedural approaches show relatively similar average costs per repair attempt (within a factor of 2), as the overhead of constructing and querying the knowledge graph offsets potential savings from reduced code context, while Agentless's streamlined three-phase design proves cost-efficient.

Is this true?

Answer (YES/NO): NO